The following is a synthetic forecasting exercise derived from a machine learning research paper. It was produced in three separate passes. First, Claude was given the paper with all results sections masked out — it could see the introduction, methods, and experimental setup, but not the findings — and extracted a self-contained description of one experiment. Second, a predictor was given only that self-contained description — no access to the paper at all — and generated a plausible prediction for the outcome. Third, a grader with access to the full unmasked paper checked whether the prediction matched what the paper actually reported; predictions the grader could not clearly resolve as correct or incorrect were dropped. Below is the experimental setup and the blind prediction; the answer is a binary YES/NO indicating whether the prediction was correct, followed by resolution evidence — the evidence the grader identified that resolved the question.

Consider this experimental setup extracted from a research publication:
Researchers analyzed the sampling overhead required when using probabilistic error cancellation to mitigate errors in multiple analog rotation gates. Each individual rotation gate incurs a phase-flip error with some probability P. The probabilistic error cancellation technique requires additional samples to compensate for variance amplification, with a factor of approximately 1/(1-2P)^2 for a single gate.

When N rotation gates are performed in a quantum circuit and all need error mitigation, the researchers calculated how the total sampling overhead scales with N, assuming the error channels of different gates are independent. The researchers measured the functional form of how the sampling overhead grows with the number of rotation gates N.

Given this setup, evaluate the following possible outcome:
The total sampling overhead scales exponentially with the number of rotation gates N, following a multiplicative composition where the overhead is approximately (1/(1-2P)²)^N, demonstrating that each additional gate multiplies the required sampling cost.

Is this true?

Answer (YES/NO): YES